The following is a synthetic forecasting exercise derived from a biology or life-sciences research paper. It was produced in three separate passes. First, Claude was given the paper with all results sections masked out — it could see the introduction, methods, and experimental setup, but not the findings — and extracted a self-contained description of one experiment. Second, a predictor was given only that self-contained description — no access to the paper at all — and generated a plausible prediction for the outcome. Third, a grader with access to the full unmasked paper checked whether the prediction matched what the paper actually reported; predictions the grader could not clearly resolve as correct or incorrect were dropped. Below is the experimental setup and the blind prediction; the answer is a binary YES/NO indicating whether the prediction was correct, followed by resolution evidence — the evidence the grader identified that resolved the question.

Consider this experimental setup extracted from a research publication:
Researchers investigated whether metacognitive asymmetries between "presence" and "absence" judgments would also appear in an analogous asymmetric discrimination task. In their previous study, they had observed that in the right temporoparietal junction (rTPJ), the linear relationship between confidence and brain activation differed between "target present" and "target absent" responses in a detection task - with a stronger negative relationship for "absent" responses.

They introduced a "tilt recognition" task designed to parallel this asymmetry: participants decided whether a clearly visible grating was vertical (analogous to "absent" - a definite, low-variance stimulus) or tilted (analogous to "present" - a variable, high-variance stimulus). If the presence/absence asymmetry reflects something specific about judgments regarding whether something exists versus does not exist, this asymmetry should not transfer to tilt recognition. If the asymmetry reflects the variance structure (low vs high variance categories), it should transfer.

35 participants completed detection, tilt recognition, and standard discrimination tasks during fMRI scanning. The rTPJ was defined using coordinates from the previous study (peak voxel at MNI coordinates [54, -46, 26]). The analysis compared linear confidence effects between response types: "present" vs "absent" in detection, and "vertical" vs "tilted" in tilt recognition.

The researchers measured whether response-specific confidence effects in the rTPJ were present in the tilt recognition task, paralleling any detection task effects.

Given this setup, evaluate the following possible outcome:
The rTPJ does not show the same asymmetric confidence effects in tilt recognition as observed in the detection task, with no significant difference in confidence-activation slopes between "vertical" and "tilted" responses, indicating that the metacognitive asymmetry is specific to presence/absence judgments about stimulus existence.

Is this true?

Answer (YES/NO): NO